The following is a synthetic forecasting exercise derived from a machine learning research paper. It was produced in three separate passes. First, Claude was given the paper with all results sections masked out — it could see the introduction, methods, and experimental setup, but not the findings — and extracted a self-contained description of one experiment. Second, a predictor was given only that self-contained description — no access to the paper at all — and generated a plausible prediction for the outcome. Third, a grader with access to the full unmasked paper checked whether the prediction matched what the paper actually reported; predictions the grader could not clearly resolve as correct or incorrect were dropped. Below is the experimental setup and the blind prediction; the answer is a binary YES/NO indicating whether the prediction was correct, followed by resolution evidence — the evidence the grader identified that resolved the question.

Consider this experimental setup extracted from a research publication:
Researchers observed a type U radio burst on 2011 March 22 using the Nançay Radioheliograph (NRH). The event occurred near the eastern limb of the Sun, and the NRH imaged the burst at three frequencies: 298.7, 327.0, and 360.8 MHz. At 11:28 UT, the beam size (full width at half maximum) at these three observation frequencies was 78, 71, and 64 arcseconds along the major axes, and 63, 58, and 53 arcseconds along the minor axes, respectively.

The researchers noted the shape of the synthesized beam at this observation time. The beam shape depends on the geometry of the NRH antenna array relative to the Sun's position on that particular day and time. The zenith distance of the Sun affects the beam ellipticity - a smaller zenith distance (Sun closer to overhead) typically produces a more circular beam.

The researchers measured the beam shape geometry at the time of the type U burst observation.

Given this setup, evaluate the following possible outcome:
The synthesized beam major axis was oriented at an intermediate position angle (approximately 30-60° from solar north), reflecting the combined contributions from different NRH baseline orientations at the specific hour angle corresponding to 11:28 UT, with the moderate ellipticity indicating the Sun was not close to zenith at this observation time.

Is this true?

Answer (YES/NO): NO